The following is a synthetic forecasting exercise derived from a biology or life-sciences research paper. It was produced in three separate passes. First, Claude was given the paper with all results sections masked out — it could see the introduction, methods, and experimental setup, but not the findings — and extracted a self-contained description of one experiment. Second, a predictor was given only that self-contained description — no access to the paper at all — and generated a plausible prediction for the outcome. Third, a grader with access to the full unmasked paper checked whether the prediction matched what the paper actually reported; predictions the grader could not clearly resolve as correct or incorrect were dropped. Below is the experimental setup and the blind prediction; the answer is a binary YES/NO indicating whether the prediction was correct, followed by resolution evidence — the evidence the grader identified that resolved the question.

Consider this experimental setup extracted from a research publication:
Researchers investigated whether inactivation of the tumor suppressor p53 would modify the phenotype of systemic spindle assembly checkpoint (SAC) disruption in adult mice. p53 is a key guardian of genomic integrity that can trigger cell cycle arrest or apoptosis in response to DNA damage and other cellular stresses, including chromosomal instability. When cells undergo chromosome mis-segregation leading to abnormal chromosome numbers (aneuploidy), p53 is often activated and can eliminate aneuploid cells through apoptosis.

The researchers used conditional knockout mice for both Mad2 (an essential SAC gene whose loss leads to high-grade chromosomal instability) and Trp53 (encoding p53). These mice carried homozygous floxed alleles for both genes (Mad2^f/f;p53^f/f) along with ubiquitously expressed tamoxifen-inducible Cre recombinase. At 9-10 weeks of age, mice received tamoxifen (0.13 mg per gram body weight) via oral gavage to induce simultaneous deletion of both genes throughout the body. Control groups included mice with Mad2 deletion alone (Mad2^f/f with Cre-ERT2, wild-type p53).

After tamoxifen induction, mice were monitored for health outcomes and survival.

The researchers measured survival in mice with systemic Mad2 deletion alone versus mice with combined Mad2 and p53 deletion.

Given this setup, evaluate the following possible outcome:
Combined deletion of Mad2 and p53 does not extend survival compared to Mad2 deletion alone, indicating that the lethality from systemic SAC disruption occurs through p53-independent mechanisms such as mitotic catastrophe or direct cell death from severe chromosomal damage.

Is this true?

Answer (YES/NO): YES